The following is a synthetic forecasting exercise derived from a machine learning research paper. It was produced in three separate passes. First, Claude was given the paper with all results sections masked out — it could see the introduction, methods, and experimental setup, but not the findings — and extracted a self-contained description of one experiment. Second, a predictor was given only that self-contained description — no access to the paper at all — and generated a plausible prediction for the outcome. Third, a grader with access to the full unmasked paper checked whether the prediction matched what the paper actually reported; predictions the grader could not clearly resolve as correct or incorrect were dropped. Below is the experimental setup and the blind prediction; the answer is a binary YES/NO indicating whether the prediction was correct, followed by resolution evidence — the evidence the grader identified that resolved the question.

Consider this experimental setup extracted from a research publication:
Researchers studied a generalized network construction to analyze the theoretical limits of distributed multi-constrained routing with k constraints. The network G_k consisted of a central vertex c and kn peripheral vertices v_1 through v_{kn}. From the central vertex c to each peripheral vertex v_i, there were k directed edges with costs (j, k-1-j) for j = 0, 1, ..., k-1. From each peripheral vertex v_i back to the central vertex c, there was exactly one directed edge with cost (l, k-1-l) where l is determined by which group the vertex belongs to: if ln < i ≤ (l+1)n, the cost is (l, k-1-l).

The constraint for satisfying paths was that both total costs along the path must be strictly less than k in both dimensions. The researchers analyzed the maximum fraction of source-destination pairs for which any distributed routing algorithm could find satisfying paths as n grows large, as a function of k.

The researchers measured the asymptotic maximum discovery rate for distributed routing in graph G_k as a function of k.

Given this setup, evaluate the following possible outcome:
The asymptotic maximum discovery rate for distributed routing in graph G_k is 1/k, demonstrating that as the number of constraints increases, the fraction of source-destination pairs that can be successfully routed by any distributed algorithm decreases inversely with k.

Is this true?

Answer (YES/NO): YES